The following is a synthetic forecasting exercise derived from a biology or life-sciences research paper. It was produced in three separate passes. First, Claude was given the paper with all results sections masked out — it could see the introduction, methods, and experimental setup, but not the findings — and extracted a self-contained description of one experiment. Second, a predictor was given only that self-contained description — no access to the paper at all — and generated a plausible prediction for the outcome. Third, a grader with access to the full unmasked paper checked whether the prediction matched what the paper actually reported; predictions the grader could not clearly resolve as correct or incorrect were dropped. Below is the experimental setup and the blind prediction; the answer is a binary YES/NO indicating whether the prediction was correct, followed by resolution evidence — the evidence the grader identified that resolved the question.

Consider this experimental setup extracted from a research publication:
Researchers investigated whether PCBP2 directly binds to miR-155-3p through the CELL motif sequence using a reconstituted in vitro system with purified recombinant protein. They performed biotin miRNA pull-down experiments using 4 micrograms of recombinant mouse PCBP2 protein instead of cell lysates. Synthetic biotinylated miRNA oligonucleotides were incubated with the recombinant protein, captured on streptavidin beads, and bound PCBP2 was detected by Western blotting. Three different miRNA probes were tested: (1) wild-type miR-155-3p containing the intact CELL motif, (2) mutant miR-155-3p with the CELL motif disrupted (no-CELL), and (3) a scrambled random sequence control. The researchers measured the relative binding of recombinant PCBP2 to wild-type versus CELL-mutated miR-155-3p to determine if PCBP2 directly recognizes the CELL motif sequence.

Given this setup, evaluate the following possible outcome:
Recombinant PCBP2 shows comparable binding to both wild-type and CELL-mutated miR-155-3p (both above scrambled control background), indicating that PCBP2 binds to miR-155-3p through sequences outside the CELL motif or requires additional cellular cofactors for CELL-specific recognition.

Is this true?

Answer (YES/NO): NO